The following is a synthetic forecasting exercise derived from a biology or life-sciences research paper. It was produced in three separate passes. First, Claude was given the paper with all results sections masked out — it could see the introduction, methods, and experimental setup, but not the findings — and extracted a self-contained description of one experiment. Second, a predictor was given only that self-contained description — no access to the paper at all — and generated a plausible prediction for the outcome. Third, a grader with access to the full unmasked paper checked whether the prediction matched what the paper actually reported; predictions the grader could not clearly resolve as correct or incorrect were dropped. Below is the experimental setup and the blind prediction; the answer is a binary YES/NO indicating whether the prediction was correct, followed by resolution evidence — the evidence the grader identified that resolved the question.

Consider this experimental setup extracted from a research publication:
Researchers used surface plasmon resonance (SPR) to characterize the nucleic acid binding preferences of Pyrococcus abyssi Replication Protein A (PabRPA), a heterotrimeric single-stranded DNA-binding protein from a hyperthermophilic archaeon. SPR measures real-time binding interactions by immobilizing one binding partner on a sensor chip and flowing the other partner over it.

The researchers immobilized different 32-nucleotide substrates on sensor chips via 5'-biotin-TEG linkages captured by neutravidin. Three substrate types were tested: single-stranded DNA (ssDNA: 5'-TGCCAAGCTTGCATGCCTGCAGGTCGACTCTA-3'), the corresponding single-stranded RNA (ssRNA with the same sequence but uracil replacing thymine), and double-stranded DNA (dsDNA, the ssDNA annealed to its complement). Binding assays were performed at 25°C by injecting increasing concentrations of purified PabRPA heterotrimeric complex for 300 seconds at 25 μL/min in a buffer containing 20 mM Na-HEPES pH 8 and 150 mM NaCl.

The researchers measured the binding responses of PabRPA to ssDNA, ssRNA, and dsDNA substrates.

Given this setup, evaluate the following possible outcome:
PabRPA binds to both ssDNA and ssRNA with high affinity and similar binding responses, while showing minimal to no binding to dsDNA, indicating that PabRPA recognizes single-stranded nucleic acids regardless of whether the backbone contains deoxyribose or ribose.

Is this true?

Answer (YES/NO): NO